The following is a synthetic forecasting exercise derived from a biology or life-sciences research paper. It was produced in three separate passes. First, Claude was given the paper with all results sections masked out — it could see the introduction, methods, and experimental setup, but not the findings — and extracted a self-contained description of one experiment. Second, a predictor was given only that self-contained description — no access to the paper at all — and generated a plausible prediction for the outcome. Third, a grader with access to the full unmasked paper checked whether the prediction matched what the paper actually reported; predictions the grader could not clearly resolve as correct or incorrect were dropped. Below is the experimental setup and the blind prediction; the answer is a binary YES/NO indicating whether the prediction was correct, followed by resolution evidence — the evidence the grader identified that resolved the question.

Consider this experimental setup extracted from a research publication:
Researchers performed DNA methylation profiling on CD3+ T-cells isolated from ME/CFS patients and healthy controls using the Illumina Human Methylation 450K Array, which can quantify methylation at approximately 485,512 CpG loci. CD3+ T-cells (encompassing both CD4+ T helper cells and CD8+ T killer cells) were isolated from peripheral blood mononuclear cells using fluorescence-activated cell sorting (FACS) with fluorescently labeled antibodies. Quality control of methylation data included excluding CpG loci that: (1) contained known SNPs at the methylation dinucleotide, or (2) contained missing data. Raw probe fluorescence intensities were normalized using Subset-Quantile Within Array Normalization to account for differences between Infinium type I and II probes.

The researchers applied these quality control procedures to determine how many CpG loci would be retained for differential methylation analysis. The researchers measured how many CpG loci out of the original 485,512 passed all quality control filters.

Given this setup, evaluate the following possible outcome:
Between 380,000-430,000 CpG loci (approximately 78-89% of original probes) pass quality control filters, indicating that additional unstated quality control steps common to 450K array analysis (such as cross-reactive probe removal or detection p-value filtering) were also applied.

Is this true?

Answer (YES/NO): NO